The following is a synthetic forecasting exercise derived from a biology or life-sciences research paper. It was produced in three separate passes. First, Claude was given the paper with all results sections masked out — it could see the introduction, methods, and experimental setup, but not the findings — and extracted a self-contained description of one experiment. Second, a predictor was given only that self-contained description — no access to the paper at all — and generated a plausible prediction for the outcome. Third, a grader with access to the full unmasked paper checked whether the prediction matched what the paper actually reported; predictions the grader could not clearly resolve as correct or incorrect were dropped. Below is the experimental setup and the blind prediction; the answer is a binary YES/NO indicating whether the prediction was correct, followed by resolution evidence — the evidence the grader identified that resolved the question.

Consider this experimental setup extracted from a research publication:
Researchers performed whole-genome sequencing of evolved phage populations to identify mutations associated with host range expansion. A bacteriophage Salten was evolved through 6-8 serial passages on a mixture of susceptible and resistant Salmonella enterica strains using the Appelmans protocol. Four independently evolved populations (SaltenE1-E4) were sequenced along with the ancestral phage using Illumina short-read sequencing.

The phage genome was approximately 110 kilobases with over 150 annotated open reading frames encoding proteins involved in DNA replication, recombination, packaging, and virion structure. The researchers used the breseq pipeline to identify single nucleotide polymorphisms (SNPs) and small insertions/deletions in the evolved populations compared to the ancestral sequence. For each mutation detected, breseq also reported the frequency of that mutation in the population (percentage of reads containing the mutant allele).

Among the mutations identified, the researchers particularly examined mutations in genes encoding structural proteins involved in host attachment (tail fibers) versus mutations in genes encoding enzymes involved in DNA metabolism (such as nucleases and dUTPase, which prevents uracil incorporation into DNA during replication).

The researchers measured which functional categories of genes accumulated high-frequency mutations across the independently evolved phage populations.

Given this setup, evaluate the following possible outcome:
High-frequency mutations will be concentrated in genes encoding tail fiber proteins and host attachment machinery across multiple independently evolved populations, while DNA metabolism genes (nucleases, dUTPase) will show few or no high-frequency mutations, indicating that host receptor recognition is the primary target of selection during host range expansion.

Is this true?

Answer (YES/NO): NO